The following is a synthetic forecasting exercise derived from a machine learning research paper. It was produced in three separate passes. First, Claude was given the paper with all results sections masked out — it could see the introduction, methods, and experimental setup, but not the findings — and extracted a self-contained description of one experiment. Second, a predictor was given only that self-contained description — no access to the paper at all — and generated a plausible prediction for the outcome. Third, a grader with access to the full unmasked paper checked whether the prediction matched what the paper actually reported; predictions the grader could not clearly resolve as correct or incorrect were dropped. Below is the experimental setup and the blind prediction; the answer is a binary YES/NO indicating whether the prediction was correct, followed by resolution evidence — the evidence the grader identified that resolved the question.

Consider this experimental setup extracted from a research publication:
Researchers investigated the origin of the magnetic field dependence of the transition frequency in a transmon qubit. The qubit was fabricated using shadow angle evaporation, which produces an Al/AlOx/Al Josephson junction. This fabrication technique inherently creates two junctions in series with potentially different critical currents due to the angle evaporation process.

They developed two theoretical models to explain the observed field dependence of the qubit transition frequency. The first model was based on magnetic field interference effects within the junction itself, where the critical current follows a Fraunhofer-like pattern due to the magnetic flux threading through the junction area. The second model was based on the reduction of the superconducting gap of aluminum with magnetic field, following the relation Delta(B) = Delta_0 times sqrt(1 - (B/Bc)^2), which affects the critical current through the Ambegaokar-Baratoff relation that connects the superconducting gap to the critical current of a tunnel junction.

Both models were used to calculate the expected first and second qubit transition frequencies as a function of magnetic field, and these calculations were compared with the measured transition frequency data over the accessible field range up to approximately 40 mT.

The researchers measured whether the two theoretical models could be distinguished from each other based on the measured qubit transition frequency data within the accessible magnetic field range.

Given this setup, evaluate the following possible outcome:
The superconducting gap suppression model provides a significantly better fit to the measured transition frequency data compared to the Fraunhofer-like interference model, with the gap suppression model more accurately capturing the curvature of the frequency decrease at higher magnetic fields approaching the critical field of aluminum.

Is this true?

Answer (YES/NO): NO